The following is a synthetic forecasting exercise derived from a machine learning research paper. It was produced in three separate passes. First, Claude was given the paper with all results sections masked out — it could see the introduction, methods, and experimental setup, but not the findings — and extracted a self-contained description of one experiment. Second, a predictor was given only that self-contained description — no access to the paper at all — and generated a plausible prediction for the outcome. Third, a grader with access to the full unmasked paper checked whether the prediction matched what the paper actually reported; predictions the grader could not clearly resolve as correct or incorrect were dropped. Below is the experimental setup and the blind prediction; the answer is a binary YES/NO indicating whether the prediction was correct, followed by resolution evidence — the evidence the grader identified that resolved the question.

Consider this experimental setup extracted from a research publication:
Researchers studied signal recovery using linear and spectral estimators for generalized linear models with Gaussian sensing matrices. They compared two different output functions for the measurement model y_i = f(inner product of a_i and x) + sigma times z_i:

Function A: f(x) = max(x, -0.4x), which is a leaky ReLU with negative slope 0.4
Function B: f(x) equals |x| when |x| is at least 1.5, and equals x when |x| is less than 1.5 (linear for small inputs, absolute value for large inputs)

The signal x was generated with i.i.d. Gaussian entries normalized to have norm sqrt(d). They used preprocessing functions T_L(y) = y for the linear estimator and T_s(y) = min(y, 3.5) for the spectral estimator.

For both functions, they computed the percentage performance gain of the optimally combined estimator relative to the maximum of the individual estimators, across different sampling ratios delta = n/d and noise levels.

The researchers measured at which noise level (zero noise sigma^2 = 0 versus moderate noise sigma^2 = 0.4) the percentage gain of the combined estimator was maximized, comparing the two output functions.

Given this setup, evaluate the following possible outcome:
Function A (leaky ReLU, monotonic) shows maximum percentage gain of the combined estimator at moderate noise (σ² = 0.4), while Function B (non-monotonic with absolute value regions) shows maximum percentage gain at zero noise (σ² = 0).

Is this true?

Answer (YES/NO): NO